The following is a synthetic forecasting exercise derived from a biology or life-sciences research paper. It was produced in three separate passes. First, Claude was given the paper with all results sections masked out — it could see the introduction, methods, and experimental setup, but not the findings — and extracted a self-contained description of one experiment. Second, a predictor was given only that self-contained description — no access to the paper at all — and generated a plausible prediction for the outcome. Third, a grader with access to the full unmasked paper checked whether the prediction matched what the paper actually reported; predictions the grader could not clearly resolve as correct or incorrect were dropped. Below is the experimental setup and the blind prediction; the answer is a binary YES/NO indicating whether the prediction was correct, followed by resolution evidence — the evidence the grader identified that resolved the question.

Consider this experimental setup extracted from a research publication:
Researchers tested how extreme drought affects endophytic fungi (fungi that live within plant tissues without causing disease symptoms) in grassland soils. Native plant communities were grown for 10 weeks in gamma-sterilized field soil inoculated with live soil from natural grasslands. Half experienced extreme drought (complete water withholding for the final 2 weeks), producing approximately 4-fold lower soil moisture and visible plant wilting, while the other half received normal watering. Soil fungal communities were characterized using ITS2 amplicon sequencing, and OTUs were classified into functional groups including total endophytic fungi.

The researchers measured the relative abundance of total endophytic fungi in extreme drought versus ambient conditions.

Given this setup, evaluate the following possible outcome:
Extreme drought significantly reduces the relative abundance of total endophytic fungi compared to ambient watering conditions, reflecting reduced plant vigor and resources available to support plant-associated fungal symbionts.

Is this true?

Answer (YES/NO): YES